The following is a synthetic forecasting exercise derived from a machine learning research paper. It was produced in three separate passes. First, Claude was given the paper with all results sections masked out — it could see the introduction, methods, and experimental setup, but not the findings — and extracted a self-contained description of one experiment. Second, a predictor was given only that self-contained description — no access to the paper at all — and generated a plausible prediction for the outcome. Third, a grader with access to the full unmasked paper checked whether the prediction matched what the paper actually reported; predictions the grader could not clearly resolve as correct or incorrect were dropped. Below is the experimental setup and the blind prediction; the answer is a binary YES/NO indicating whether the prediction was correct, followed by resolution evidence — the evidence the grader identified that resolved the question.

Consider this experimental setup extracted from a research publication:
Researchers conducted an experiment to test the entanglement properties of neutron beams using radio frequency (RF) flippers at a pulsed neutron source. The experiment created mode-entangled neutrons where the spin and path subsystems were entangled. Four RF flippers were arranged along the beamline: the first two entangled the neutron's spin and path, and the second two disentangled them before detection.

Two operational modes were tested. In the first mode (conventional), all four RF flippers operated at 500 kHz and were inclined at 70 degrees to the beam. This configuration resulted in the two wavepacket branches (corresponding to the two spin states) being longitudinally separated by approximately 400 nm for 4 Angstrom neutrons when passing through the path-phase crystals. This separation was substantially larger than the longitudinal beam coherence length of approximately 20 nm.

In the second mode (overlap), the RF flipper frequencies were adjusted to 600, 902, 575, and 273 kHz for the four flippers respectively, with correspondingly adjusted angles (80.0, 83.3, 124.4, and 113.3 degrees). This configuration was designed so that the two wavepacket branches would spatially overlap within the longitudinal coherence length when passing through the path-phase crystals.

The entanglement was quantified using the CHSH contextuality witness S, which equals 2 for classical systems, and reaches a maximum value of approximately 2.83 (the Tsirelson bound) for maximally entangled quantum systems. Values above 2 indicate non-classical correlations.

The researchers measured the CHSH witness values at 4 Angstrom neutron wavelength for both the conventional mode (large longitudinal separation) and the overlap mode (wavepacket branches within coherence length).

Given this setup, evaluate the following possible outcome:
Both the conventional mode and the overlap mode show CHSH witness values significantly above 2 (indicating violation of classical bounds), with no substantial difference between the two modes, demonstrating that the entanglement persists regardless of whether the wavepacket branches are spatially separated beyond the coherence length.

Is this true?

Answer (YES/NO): YES